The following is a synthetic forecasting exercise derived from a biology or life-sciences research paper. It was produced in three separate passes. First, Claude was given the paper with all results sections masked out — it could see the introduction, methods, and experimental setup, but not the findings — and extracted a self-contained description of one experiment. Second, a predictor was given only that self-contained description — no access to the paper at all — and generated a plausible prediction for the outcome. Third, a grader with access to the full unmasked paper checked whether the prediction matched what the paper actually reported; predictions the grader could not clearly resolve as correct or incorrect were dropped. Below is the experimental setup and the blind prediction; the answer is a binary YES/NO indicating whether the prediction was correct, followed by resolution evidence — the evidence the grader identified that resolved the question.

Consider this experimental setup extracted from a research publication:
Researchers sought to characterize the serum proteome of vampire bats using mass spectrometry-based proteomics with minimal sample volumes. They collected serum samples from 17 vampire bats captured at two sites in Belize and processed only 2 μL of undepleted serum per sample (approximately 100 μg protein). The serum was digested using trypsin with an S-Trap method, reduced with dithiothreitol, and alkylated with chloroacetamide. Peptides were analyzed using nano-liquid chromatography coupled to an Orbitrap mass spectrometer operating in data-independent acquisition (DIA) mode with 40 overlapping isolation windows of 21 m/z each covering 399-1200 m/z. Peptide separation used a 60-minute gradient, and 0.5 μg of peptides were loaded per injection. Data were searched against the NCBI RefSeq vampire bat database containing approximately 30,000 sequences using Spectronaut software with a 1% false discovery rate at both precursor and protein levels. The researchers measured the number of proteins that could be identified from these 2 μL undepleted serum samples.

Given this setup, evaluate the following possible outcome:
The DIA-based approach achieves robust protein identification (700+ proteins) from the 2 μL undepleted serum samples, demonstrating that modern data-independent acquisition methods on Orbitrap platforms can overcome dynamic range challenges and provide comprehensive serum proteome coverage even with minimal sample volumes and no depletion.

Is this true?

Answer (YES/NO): NO